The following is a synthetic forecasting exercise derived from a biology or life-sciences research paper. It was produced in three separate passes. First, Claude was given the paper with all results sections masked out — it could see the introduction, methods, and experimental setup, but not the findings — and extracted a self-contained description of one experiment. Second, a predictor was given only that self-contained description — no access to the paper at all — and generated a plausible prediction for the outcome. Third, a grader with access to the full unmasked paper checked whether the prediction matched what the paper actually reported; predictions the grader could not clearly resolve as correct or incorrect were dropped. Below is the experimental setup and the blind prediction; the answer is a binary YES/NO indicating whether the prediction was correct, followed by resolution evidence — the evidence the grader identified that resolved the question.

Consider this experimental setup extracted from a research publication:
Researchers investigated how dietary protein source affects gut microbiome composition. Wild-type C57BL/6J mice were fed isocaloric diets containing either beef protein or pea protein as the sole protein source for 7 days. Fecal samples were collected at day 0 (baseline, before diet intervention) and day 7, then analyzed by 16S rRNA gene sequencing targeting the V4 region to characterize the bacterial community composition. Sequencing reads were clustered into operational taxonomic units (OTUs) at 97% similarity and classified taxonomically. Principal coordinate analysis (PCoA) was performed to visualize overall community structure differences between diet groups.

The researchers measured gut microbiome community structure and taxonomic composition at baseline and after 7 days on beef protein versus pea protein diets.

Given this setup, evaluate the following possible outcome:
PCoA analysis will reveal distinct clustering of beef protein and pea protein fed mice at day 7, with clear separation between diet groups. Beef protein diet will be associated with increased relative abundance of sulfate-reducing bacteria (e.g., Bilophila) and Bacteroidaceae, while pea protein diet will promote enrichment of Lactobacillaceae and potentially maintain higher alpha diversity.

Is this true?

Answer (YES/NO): NO